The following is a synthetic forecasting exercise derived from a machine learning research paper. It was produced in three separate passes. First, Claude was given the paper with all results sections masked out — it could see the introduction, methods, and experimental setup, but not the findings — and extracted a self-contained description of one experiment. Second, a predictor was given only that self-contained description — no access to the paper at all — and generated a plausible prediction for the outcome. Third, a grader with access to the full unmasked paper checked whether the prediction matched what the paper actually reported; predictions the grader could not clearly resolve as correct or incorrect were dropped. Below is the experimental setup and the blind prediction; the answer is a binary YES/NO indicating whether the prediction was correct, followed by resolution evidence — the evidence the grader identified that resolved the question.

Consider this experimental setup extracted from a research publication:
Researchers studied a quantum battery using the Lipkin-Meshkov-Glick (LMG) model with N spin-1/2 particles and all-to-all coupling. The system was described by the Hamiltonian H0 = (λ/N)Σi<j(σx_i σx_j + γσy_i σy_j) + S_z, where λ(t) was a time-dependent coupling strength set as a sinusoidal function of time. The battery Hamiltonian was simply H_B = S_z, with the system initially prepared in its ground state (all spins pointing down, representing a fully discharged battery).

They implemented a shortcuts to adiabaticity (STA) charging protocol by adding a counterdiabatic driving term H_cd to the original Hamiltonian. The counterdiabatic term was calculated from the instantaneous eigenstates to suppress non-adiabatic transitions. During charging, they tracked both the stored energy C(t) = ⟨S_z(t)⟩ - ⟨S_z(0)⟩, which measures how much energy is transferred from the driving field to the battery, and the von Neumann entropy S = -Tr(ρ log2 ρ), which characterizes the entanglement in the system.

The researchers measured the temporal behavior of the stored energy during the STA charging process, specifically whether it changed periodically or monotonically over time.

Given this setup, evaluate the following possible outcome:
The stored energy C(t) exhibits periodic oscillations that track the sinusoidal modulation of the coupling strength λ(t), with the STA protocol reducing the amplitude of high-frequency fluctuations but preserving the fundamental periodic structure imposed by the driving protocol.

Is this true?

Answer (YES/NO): YES